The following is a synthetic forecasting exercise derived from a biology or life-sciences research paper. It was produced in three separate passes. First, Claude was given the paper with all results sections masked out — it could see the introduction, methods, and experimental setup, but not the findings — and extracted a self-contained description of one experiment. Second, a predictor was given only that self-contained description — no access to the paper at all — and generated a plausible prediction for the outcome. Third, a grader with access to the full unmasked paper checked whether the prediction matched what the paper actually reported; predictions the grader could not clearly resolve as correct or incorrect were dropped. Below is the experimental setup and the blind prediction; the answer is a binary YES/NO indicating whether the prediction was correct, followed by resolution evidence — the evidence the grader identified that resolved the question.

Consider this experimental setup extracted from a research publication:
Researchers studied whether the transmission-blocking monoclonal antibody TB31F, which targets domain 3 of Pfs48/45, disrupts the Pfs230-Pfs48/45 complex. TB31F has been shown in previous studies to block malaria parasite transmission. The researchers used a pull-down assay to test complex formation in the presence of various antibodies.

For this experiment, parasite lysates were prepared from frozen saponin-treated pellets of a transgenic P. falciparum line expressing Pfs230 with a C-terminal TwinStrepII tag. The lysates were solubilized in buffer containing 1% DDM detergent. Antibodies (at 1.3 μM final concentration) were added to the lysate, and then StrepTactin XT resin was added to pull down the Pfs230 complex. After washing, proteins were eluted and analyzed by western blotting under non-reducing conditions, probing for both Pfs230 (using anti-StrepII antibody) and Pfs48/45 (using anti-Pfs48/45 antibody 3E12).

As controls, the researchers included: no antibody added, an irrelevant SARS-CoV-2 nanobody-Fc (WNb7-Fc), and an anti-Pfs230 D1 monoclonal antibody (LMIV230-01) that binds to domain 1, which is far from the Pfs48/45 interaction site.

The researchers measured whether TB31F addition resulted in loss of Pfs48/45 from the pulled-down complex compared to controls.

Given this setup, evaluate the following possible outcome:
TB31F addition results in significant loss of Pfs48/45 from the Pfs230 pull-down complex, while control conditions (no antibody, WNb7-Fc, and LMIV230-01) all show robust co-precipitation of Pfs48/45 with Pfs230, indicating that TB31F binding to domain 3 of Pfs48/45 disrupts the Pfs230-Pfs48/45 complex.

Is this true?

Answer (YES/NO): YES